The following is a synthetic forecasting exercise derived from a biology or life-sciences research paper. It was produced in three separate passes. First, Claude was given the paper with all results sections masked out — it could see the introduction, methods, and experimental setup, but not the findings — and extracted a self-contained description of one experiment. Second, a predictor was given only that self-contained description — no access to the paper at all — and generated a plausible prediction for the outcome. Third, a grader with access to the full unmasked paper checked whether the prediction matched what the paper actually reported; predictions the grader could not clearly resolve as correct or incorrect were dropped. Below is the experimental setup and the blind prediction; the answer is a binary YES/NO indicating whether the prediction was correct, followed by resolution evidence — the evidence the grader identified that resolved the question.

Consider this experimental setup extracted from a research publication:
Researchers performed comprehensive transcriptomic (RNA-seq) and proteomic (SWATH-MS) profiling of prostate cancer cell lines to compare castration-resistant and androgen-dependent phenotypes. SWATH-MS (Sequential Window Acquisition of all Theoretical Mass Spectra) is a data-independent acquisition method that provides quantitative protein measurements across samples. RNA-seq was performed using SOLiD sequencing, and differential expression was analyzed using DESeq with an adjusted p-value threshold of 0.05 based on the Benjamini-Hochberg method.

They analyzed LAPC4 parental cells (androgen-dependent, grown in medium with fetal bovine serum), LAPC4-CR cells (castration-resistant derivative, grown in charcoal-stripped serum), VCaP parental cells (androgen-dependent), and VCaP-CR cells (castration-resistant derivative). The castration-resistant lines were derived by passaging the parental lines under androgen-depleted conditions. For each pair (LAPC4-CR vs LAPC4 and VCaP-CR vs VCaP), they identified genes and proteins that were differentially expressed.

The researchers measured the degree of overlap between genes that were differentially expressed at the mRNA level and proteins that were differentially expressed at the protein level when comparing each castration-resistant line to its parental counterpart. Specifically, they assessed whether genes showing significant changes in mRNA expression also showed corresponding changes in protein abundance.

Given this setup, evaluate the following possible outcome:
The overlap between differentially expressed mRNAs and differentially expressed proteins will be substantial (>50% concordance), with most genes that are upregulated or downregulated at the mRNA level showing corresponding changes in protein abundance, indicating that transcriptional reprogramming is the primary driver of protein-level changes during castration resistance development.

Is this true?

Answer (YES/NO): NO